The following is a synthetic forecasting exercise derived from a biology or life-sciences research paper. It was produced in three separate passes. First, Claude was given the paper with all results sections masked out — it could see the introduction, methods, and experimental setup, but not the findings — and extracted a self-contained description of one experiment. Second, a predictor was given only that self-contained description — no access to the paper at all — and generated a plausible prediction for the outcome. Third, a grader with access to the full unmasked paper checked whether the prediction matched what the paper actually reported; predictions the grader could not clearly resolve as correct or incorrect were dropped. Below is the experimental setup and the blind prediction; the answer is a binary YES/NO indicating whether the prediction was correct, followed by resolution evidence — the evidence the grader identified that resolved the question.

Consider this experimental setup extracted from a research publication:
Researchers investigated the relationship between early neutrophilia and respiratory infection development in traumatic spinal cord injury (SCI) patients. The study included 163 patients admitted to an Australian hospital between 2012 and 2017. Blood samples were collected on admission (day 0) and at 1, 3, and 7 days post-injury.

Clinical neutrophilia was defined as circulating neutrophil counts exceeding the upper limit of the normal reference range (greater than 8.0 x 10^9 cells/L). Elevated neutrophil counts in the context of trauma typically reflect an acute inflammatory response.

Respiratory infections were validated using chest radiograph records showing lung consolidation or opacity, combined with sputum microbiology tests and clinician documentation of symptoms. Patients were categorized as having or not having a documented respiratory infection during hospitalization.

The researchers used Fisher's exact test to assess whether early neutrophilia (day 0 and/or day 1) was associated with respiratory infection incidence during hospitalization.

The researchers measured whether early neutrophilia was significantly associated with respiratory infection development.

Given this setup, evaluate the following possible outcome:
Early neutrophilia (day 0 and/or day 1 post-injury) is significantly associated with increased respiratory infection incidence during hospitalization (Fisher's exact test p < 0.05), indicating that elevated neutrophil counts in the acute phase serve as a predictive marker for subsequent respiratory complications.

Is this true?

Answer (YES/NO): NO